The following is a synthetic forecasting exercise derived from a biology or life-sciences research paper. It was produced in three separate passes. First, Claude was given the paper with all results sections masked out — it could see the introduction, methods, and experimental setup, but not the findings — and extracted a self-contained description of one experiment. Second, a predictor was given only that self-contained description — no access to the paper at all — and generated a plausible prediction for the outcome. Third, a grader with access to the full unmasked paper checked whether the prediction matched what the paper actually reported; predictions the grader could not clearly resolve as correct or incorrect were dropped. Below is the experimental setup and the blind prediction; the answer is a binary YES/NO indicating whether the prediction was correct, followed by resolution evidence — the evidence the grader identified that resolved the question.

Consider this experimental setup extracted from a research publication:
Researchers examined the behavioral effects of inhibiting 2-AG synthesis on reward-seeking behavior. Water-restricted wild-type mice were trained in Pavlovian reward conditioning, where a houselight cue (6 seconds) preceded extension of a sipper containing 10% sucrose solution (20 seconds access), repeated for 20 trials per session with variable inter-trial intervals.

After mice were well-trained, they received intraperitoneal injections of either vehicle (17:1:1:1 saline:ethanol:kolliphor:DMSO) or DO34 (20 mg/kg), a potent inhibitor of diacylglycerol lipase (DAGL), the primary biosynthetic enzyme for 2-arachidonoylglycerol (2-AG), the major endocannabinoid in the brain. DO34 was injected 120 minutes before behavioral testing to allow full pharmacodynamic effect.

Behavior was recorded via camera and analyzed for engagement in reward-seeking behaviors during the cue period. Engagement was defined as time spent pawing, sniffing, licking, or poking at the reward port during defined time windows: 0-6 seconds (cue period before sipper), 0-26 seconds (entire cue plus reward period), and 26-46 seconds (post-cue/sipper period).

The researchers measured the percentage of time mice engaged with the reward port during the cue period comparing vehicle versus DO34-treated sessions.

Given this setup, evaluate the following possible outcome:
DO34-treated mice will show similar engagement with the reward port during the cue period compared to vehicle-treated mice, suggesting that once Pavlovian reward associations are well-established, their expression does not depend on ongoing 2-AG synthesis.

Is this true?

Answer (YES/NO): NO